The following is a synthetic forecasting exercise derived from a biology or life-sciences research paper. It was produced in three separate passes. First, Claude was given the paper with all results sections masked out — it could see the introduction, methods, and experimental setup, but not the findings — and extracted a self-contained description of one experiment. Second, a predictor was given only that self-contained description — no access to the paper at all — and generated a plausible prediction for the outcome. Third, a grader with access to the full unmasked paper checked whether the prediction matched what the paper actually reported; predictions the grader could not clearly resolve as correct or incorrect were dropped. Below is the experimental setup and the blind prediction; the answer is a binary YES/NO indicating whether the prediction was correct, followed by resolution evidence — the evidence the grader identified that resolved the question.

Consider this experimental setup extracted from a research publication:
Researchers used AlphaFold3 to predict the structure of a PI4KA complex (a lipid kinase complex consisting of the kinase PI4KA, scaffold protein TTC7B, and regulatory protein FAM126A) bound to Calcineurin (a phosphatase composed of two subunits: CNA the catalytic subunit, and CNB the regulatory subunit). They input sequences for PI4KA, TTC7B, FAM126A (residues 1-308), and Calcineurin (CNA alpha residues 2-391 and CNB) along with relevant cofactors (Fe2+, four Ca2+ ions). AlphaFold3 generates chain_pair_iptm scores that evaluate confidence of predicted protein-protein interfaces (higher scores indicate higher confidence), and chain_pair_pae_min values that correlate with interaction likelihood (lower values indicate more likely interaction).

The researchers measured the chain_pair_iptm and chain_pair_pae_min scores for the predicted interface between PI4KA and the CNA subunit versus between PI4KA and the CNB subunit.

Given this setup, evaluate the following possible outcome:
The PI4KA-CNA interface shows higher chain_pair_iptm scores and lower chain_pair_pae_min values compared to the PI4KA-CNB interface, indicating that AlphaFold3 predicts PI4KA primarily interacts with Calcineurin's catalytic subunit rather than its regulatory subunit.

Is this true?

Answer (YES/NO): YES